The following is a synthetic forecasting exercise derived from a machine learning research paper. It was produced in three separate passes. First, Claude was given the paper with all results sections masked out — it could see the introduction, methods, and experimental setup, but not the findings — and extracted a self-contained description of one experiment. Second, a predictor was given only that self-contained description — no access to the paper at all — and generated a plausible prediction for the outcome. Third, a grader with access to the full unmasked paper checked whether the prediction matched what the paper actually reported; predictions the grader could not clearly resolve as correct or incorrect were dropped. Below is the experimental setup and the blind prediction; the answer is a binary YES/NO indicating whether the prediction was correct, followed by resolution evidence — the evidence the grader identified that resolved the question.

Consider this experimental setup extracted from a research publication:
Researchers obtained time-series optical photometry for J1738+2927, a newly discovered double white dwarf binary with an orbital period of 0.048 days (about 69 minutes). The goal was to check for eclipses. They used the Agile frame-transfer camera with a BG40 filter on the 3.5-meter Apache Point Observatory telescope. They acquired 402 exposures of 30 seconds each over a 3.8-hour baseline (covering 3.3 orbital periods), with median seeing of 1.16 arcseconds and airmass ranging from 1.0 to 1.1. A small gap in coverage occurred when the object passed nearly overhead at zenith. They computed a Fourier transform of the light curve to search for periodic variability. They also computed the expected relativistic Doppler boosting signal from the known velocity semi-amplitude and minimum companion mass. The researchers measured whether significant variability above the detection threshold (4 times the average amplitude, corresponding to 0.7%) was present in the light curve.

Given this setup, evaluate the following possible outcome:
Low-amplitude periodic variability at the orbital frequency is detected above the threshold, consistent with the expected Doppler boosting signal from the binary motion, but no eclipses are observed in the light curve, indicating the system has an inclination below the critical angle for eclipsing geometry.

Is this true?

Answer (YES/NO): NO